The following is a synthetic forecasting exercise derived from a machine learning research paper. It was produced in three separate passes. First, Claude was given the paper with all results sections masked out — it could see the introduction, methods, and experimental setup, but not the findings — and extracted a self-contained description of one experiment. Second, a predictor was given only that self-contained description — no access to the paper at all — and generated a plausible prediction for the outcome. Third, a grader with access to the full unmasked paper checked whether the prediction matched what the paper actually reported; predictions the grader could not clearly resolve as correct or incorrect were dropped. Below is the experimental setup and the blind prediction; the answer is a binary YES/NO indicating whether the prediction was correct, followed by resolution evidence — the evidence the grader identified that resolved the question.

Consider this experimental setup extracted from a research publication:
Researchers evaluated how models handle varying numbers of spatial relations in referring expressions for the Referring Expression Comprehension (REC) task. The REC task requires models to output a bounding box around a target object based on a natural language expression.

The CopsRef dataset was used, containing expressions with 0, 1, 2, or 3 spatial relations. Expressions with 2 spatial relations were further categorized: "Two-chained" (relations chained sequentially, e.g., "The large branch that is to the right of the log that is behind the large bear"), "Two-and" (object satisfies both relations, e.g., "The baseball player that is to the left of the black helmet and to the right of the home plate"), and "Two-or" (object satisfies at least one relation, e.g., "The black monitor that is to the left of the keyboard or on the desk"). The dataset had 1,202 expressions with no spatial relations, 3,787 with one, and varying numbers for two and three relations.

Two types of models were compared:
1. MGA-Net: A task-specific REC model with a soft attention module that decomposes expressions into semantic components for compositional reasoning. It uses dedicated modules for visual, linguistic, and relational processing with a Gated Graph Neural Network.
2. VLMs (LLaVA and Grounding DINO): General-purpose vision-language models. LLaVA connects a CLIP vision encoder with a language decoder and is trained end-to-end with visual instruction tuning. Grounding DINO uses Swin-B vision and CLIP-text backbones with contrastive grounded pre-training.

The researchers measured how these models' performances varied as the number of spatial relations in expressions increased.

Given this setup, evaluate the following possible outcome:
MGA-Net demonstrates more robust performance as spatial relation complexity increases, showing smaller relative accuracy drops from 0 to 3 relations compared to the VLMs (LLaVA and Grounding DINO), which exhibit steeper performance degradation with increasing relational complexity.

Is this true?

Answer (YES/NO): YES